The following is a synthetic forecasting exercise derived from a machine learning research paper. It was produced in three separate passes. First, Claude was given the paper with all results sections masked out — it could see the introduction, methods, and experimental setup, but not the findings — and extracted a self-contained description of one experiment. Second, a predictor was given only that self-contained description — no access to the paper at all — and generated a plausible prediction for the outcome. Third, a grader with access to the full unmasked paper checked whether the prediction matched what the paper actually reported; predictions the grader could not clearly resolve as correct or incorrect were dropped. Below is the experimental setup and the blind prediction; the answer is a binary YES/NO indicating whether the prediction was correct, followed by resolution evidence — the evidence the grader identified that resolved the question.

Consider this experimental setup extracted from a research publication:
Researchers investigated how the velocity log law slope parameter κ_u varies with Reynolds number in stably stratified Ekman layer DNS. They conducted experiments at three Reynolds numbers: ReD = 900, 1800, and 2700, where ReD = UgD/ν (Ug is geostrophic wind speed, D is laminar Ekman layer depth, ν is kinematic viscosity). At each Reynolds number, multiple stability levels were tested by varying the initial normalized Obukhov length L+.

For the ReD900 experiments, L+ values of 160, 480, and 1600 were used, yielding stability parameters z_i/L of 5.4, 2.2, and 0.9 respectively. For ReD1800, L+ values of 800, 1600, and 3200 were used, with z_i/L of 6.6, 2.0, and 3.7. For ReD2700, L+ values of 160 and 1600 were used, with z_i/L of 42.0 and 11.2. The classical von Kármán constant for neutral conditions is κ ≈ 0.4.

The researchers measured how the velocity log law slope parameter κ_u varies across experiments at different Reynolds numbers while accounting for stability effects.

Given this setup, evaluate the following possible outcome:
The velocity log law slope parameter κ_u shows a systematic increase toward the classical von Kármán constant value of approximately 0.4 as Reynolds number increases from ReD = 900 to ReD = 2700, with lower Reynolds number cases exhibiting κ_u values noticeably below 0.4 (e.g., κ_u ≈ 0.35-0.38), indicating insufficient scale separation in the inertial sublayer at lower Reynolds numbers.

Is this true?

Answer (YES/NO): NO